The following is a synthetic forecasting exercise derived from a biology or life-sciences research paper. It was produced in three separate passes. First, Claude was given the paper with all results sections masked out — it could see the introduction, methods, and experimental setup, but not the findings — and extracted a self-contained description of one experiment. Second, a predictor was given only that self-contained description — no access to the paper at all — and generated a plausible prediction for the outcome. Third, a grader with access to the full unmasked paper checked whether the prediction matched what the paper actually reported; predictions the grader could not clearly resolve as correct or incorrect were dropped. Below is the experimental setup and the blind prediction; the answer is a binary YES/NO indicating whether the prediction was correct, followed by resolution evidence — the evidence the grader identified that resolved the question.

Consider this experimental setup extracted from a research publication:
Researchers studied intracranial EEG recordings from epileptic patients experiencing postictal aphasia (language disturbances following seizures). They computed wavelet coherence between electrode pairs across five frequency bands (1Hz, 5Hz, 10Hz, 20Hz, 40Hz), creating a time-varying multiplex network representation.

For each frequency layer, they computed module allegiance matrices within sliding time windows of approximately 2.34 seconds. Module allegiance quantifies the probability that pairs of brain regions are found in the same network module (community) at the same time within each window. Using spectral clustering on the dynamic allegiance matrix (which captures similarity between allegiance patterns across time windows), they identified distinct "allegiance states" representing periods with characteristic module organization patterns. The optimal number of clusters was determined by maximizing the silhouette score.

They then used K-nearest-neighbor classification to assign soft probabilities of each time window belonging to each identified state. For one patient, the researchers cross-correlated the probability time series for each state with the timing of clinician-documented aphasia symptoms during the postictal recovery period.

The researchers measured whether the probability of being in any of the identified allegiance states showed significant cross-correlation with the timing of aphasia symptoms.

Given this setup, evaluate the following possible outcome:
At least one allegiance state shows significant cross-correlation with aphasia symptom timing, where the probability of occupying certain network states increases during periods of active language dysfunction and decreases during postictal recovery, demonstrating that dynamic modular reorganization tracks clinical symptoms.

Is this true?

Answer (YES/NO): YES